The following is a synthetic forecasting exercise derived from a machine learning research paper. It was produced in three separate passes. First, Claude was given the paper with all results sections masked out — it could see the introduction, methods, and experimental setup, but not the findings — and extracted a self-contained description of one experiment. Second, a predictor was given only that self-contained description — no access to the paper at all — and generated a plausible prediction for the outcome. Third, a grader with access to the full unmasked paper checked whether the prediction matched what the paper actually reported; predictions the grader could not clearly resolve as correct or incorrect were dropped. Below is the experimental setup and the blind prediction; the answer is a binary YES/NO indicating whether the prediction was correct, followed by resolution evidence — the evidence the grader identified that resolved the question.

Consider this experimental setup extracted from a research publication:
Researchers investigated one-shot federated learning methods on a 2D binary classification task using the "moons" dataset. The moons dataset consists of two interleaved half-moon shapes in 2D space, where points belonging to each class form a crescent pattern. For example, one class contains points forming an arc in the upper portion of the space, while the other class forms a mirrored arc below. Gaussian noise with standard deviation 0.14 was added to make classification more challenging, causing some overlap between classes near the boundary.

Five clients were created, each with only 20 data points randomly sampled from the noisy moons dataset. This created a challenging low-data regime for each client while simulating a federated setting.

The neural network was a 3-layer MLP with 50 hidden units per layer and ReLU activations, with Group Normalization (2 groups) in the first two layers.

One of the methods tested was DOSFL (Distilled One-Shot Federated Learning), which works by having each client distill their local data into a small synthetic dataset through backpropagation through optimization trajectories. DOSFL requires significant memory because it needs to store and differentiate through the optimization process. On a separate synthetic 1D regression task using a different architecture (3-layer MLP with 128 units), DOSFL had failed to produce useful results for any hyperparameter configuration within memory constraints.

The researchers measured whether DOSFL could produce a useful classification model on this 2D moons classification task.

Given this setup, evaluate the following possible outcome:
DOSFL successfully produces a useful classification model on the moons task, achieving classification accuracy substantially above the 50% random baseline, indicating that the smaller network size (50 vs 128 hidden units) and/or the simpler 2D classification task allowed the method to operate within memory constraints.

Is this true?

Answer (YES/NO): NO